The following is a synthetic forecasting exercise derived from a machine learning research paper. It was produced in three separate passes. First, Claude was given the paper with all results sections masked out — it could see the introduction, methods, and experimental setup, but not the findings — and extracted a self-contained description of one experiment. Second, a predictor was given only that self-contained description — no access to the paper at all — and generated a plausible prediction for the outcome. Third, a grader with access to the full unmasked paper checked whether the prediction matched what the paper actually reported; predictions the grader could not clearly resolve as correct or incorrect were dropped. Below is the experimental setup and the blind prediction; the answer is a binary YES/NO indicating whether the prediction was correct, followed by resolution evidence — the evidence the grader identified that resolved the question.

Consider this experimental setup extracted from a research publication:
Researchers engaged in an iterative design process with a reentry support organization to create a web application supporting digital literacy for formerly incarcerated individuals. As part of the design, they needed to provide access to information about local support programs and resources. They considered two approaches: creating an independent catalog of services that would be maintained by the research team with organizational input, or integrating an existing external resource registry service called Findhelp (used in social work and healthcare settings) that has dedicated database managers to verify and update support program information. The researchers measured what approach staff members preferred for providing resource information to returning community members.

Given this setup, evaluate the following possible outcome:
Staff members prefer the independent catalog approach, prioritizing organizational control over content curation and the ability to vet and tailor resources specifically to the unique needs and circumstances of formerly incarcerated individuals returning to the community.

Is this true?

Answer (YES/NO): NO